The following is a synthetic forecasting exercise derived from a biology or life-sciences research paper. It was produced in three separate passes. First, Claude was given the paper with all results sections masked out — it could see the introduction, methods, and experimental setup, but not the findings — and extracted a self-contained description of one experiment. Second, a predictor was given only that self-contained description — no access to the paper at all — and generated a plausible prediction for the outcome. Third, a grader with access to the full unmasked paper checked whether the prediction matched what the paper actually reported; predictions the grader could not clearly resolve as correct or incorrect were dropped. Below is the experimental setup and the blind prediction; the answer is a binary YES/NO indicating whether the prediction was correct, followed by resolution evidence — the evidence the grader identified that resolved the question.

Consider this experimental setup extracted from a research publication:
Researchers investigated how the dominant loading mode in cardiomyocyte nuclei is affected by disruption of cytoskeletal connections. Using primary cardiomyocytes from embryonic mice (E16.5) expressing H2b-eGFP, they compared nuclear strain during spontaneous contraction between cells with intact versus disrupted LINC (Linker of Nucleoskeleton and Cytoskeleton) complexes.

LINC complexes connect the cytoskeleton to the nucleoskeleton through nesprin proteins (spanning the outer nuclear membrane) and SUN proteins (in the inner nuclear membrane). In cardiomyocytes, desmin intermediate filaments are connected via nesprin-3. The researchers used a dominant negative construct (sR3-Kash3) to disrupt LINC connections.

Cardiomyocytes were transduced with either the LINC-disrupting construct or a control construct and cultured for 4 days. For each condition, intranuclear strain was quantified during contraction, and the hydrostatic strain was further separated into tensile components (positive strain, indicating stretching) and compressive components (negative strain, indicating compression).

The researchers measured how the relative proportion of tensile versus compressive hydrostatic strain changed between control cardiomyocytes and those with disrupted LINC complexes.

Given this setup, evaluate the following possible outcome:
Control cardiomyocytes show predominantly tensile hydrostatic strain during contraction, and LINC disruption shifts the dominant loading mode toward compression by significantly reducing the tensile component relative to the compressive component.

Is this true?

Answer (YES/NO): YES